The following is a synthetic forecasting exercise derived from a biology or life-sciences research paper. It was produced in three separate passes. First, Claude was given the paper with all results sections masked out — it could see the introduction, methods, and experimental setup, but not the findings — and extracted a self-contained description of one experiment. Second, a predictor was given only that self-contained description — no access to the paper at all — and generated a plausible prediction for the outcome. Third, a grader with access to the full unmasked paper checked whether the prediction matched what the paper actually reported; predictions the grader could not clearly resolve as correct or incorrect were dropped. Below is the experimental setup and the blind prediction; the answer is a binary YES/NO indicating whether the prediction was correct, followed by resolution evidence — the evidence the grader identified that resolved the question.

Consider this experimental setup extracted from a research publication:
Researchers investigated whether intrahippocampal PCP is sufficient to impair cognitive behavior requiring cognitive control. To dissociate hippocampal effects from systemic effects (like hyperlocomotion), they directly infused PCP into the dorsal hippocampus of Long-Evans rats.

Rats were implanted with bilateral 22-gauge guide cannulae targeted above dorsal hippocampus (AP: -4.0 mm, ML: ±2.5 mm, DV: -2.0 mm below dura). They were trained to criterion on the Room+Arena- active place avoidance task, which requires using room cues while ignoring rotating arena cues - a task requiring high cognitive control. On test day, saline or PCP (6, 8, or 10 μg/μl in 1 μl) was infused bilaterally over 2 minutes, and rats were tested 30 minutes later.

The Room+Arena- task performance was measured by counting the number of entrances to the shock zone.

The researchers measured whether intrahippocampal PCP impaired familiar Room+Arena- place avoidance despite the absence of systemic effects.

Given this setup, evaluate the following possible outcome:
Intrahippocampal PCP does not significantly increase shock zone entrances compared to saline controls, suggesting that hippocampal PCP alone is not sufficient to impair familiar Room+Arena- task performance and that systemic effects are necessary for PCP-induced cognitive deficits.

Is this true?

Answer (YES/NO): NO